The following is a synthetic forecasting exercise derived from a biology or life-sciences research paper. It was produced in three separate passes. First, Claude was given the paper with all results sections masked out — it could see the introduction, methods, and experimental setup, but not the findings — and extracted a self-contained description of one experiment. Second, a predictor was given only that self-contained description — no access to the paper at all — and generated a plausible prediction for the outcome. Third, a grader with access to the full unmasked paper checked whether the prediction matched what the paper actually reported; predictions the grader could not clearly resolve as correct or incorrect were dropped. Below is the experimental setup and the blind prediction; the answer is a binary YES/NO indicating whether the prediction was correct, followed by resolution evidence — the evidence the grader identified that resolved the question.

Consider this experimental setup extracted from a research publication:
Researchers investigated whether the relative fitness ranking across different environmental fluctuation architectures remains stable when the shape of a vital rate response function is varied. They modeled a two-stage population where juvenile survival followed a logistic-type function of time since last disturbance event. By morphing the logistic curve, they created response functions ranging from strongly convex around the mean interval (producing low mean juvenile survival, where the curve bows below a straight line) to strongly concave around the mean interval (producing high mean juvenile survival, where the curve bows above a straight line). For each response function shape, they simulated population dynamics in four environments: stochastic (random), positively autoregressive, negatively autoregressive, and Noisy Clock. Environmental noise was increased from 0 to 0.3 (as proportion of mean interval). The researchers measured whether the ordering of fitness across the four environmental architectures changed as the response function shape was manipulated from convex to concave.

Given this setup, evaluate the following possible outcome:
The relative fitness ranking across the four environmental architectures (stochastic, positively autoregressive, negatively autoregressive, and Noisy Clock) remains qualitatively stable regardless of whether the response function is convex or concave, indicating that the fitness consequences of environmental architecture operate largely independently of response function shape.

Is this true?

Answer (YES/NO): YES